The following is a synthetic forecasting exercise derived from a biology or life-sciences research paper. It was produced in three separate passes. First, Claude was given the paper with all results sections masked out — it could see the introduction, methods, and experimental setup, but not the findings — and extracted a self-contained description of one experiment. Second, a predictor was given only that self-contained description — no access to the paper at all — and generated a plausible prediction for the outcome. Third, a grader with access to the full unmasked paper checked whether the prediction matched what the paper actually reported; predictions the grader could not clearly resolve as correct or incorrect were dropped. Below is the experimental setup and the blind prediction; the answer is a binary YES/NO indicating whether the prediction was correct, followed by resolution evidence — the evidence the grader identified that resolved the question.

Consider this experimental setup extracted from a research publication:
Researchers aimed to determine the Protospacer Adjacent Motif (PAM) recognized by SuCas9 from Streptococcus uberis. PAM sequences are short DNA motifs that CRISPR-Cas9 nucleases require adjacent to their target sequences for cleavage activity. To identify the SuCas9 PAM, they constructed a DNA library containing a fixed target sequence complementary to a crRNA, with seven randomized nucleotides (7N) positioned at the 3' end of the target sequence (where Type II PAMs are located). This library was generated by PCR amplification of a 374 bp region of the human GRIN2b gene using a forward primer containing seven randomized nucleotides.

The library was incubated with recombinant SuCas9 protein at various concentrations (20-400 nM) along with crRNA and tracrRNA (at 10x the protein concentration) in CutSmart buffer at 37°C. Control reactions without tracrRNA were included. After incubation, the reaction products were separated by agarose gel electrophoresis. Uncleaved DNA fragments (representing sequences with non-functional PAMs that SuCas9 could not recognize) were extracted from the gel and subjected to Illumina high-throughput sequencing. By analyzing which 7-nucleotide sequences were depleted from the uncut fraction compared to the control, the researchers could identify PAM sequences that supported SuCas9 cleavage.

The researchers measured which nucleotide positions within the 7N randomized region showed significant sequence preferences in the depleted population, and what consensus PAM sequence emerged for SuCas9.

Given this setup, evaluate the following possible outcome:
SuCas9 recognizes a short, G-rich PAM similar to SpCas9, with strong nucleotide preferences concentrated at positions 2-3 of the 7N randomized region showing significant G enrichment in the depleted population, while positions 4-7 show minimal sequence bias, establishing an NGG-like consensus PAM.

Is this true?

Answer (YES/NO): NO